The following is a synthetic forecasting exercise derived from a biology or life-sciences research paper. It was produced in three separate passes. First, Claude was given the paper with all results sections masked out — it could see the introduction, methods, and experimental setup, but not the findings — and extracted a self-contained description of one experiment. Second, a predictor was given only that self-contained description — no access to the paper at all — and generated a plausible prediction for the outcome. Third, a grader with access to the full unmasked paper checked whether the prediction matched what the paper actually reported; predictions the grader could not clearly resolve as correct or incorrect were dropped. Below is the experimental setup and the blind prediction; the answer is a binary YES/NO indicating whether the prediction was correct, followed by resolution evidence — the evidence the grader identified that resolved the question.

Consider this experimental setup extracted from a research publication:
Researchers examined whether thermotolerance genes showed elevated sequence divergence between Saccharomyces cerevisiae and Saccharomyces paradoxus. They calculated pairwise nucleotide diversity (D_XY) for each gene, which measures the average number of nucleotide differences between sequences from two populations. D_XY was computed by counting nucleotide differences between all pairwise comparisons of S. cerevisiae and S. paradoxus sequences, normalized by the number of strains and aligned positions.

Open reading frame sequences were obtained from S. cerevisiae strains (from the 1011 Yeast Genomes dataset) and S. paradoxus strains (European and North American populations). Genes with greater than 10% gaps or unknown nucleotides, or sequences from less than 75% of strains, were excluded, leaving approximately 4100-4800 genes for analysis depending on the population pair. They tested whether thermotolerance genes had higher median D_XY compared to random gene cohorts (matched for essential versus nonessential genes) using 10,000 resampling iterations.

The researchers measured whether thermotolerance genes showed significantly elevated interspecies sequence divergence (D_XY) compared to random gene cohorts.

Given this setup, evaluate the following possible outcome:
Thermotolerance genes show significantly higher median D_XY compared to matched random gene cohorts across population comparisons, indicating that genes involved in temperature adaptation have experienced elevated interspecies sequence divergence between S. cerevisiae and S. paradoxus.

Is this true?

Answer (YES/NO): YES